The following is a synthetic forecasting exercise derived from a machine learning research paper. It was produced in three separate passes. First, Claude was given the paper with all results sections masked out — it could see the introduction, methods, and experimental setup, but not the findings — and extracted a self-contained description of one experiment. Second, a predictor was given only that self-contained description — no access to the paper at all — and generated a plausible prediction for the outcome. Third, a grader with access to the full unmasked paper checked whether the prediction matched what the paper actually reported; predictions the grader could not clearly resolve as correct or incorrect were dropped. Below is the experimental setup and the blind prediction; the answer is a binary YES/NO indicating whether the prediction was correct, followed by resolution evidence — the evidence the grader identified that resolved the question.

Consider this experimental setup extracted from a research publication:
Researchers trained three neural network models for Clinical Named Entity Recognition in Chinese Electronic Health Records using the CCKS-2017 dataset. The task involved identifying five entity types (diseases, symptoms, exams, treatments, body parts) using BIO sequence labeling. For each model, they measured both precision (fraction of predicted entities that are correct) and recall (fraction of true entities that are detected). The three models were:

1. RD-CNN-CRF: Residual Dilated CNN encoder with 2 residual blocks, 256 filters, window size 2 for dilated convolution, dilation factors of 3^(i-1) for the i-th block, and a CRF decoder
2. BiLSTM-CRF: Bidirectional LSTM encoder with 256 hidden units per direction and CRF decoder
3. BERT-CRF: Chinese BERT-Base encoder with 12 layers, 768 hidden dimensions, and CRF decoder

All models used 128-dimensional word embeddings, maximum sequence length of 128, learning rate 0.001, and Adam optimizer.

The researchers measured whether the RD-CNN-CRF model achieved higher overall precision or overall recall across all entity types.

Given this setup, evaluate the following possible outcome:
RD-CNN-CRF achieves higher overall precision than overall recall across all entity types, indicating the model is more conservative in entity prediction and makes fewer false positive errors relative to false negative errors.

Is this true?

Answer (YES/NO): NO